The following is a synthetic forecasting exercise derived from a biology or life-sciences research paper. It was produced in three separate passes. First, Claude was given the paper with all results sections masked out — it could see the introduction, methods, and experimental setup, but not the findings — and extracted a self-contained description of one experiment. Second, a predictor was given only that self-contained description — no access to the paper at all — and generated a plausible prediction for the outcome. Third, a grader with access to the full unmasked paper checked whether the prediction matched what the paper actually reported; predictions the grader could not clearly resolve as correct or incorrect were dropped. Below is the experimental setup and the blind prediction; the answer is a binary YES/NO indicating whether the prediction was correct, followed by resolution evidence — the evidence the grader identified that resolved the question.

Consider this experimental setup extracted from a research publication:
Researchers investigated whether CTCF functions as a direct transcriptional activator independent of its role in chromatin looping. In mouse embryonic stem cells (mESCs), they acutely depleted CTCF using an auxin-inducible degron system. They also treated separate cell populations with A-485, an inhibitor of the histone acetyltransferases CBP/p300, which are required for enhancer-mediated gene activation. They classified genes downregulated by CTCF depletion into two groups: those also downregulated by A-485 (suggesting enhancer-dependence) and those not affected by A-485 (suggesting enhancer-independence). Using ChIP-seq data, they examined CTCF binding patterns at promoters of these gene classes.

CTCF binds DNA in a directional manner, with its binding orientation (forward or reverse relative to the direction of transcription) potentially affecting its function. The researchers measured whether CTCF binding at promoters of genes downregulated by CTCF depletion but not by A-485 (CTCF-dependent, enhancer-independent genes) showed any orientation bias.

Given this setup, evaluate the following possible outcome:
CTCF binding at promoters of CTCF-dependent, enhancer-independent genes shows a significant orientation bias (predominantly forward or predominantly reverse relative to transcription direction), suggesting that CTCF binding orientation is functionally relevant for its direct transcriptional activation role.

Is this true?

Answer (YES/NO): YES